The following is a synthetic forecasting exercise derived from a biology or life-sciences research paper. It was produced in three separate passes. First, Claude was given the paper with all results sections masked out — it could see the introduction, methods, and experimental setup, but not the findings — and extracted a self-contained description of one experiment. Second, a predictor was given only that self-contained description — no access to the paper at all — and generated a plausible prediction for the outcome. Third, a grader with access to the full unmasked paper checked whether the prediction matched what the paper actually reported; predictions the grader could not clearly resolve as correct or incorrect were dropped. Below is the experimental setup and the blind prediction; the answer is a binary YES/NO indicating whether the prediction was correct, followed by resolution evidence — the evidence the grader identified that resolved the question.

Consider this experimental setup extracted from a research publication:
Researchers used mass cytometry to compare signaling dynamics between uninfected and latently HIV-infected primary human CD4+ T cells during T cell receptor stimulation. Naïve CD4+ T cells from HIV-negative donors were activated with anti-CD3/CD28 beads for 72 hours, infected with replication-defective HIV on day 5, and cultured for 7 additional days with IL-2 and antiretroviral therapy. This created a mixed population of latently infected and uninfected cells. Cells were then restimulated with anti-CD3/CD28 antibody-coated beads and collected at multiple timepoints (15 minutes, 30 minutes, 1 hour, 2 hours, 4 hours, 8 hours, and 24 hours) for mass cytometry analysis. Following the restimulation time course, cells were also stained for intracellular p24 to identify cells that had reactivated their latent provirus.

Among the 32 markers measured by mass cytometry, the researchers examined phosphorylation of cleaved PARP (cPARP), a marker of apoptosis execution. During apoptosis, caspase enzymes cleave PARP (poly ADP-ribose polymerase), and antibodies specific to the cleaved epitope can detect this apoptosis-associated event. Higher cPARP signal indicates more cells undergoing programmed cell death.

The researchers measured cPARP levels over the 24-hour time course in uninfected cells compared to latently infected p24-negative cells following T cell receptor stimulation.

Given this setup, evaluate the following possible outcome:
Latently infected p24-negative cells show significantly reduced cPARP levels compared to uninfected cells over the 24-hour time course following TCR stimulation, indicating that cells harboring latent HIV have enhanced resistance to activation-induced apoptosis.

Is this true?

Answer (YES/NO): NO